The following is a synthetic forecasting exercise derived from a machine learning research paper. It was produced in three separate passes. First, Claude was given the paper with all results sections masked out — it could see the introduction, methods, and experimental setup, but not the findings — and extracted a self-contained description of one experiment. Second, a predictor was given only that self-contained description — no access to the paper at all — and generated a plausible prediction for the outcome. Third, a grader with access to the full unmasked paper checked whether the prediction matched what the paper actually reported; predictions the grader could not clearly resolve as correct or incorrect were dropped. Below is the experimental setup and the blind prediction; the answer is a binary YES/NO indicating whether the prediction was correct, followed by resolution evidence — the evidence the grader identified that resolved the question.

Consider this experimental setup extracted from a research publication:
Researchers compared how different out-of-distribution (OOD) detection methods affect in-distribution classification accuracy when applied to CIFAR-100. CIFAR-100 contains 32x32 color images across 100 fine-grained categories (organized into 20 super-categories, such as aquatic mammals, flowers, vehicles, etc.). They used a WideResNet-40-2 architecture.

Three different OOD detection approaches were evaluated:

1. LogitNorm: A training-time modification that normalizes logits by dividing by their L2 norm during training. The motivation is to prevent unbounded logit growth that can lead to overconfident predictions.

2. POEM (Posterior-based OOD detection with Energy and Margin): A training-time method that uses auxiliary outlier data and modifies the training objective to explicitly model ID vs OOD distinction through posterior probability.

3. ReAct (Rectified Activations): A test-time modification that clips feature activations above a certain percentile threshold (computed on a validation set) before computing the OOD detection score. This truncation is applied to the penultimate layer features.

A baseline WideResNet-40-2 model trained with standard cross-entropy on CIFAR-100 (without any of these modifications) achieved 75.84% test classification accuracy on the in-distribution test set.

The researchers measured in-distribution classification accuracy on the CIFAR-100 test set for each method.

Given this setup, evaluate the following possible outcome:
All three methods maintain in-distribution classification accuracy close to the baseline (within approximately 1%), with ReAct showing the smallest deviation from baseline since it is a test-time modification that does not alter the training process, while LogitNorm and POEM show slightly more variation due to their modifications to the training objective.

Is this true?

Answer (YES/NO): NO